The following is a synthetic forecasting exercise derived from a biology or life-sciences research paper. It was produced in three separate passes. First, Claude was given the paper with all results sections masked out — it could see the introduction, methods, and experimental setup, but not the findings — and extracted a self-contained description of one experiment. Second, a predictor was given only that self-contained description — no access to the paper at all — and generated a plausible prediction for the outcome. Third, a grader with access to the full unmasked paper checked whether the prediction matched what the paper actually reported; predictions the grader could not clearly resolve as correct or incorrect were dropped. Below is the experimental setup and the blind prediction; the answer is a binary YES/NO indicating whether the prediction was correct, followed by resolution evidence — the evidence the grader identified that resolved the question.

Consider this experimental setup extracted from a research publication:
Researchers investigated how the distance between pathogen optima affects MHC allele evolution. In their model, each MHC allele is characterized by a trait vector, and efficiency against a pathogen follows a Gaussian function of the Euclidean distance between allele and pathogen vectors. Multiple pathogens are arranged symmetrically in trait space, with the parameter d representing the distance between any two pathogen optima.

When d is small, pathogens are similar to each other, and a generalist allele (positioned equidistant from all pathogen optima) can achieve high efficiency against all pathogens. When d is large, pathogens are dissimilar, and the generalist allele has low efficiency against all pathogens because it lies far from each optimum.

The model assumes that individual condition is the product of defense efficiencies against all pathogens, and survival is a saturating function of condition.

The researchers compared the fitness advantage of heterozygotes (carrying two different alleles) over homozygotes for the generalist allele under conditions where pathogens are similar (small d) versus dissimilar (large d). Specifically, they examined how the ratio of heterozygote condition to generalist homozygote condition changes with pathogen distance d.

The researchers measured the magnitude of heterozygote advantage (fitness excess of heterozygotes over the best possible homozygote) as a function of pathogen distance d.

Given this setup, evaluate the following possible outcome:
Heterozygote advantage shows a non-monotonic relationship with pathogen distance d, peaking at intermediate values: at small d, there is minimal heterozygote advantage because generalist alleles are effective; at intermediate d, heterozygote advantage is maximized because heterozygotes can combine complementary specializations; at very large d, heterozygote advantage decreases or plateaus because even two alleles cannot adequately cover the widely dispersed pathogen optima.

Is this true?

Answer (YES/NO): NO